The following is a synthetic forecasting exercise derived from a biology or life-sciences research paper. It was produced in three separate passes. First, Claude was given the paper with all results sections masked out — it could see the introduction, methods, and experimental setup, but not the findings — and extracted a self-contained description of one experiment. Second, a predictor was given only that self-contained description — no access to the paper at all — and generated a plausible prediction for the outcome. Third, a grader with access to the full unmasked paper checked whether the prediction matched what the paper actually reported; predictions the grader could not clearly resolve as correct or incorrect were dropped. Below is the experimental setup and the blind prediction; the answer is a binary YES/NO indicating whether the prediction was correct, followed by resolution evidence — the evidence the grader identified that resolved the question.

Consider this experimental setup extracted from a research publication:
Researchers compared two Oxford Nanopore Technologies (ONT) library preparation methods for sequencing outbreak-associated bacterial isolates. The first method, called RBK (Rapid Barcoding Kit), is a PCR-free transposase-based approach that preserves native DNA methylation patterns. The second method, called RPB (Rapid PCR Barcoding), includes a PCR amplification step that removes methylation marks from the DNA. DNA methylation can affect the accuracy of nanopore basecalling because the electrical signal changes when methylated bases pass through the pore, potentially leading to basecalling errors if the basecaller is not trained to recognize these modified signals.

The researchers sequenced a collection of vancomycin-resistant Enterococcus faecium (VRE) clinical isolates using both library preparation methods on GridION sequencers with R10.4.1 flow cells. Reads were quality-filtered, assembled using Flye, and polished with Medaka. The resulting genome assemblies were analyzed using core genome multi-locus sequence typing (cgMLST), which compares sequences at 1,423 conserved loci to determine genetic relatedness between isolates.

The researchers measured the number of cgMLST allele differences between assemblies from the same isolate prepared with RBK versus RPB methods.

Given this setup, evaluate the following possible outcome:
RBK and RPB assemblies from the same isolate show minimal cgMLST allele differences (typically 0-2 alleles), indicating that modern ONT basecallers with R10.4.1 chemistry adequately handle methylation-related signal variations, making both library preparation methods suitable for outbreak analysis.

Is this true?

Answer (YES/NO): NO